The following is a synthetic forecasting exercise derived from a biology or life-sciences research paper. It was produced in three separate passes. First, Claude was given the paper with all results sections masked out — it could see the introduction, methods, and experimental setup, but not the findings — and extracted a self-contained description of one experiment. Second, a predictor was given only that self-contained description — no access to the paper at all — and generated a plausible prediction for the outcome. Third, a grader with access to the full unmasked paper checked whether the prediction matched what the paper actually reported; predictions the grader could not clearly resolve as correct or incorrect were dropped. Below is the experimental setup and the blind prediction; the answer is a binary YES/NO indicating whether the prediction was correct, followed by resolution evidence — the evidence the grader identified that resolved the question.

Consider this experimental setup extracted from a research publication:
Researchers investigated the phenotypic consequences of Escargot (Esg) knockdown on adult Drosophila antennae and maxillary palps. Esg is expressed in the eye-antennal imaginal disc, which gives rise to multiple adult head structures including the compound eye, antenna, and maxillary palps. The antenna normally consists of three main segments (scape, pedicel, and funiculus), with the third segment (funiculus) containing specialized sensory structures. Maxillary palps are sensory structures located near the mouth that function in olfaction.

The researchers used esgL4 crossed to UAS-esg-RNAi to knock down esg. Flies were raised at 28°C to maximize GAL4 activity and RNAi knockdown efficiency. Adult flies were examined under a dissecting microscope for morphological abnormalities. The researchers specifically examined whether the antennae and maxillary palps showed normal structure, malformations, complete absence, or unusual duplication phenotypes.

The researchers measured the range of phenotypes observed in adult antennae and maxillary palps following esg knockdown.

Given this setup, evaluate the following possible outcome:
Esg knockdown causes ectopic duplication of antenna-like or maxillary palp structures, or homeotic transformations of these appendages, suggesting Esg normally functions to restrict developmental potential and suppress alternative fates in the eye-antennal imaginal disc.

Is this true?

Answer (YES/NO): NO